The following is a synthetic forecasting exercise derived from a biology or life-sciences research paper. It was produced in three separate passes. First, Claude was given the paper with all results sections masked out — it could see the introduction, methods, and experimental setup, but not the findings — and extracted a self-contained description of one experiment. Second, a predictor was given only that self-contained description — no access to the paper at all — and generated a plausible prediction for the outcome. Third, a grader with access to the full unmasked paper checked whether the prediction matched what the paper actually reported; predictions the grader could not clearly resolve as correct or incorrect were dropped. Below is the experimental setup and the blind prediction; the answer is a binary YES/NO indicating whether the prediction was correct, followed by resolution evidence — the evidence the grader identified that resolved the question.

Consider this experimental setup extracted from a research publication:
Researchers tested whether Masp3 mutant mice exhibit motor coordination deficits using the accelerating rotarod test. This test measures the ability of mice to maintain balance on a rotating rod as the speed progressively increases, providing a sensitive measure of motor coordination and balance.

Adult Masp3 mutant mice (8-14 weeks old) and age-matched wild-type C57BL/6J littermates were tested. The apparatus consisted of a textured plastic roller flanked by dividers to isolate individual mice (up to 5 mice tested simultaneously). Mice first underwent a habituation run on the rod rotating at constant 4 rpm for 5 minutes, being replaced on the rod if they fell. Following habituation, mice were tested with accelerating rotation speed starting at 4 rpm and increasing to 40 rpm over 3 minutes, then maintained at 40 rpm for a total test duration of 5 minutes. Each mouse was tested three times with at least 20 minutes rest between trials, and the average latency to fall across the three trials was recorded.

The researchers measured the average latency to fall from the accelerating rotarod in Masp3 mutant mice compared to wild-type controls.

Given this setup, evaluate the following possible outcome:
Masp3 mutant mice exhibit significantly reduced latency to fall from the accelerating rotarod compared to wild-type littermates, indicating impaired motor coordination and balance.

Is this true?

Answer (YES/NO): NO